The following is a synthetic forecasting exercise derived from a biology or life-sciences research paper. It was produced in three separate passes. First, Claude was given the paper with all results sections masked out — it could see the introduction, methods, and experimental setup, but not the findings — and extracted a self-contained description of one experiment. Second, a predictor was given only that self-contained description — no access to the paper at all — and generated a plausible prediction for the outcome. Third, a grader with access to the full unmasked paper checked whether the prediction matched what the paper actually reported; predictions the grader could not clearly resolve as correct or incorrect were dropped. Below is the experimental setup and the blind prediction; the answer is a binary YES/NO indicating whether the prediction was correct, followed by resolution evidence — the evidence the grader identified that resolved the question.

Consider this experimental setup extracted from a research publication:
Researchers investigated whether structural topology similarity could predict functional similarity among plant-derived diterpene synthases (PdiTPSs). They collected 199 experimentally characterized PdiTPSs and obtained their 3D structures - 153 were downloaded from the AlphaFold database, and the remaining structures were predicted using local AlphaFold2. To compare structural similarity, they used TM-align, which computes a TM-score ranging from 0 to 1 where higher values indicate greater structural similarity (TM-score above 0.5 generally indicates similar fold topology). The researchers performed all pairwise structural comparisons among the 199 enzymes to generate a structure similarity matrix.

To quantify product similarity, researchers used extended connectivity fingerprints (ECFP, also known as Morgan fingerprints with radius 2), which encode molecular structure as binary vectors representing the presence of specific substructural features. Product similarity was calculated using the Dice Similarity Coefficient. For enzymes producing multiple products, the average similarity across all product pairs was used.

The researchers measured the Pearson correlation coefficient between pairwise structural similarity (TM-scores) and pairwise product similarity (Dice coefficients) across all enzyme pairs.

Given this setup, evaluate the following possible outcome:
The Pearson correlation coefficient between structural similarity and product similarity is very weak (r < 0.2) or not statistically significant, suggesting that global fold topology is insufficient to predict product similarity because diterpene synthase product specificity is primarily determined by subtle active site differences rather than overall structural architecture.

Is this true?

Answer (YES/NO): NO